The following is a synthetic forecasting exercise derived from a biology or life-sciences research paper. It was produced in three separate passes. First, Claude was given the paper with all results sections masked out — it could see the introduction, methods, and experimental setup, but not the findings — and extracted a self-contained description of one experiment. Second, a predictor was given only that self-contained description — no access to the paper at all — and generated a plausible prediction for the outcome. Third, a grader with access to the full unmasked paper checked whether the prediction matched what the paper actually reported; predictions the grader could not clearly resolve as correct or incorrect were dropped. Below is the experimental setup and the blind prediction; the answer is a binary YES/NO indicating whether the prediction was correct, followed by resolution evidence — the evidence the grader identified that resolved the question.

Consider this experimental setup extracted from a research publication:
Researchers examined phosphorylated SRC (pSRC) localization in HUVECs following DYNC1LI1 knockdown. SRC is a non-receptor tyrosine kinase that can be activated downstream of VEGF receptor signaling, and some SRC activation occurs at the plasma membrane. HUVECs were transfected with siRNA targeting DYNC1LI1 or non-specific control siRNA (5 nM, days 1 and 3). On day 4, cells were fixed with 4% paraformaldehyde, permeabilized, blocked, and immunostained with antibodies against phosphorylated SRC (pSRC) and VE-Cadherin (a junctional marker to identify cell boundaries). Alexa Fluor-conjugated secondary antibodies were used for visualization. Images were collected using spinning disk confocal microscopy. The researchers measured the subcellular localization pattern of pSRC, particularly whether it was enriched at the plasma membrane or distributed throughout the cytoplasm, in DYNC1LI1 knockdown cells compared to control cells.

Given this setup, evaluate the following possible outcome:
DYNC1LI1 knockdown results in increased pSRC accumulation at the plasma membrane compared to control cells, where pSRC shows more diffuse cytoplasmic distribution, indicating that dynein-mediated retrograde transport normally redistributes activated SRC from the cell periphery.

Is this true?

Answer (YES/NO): YES